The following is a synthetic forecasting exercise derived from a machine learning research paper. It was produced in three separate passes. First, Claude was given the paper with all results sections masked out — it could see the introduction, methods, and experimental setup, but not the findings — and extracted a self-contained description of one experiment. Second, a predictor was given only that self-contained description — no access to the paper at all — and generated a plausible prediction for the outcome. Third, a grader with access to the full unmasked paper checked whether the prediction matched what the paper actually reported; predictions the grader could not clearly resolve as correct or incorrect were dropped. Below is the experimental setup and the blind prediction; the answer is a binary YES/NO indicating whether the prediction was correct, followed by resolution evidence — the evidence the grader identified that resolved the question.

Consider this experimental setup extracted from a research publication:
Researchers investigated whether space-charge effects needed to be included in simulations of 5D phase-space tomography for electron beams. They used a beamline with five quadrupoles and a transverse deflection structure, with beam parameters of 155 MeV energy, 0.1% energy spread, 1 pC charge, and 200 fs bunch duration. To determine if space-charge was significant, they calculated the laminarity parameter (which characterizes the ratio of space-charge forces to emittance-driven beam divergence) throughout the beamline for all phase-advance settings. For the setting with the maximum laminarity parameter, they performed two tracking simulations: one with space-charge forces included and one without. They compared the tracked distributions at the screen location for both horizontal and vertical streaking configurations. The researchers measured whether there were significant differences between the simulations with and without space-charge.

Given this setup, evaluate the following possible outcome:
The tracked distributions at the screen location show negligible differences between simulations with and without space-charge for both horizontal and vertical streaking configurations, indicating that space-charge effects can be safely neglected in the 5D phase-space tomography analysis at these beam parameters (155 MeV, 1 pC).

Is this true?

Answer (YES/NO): YES